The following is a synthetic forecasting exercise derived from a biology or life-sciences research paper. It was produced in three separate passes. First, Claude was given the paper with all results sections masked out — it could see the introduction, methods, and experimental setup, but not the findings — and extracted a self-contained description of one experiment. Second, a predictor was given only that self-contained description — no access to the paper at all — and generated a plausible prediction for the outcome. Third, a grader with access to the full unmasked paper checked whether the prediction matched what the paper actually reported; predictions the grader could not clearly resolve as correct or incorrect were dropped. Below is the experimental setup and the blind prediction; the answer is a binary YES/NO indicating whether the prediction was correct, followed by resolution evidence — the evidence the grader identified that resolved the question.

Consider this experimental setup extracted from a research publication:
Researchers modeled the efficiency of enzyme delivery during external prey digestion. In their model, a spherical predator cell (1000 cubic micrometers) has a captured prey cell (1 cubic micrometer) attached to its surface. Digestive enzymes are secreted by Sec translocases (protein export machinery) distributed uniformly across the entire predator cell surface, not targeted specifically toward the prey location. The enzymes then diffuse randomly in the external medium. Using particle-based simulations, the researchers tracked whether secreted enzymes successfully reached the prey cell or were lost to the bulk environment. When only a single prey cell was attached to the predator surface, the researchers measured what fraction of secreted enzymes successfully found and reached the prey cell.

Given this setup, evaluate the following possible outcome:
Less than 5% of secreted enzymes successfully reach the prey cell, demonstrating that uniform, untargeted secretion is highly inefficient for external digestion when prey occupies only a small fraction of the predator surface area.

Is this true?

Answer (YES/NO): NO